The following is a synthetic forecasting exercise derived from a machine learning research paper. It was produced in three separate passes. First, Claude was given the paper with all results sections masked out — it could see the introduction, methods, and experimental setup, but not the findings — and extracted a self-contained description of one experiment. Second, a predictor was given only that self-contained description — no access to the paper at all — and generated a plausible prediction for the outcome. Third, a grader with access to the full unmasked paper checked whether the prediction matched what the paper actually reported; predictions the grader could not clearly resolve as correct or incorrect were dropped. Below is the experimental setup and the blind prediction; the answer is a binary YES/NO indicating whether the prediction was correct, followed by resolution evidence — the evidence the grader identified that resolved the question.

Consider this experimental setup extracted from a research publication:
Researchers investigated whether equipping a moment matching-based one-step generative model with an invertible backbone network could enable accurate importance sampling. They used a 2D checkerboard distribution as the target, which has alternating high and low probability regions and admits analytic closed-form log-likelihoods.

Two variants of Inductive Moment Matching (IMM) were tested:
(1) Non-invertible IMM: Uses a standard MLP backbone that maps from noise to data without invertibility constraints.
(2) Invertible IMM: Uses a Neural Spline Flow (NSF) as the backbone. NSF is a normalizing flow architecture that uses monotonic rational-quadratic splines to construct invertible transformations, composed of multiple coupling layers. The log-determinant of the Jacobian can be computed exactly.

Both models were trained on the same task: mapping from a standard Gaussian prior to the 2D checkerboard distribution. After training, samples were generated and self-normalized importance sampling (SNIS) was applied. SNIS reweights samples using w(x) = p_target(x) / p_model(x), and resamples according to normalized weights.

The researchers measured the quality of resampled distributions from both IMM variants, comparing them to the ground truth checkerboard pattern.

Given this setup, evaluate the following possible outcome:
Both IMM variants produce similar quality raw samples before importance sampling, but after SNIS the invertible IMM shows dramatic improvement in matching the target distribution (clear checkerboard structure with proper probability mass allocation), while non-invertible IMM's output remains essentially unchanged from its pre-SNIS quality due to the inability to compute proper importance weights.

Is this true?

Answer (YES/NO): NO